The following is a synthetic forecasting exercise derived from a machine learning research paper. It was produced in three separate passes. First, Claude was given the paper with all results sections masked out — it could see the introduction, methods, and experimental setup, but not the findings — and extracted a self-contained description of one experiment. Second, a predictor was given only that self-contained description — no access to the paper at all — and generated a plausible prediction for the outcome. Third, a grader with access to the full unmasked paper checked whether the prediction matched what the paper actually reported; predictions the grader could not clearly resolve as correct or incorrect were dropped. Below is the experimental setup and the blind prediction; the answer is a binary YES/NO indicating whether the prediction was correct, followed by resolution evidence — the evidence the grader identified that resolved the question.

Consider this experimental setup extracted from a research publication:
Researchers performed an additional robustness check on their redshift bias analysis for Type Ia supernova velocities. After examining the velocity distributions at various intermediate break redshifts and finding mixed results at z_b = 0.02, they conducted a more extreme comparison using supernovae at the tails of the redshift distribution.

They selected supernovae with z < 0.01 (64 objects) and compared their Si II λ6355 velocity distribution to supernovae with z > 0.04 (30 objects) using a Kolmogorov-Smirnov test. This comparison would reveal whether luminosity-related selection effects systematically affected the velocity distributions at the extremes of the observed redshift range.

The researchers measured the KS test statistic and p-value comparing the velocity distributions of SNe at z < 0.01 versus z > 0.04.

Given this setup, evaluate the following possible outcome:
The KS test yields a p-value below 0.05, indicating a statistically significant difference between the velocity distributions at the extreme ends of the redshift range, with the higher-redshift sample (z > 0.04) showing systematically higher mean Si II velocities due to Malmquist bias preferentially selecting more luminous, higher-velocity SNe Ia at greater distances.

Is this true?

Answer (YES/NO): NO